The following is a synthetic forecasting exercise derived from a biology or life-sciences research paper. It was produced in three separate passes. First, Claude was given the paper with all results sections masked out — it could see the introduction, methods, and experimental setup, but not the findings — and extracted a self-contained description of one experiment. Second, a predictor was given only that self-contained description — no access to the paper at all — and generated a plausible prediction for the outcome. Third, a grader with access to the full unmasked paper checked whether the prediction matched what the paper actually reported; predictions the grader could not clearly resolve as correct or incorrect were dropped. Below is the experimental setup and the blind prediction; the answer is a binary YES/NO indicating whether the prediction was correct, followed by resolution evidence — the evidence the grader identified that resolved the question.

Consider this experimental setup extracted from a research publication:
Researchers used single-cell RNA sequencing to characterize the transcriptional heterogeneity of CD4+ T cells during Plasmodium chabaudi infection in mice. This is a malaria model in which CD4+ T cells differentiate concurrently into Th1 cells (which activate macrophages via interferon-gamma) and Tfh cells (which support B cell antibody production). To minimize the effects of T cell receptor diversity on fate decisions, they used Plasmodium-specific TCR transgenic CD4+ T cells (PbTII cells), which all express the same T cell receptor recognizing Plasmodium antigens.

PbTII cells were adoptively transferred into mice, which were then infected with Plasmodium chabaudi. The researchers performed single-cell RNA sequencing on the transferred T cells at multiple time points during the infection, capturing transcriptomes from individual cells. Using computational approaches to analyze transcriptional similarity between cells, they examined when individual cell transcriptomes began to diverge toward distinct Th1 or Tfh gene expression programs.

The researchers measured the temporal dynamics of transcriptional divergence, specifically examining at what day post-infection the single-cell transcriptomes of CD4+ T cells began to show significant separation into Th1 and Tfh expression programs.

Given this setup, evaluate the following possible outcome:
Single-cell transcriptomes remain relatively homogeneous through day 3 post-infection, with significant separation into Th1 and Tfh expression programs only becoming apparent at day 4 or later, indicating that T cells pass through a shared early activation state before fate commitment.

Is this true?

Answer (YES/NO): YES